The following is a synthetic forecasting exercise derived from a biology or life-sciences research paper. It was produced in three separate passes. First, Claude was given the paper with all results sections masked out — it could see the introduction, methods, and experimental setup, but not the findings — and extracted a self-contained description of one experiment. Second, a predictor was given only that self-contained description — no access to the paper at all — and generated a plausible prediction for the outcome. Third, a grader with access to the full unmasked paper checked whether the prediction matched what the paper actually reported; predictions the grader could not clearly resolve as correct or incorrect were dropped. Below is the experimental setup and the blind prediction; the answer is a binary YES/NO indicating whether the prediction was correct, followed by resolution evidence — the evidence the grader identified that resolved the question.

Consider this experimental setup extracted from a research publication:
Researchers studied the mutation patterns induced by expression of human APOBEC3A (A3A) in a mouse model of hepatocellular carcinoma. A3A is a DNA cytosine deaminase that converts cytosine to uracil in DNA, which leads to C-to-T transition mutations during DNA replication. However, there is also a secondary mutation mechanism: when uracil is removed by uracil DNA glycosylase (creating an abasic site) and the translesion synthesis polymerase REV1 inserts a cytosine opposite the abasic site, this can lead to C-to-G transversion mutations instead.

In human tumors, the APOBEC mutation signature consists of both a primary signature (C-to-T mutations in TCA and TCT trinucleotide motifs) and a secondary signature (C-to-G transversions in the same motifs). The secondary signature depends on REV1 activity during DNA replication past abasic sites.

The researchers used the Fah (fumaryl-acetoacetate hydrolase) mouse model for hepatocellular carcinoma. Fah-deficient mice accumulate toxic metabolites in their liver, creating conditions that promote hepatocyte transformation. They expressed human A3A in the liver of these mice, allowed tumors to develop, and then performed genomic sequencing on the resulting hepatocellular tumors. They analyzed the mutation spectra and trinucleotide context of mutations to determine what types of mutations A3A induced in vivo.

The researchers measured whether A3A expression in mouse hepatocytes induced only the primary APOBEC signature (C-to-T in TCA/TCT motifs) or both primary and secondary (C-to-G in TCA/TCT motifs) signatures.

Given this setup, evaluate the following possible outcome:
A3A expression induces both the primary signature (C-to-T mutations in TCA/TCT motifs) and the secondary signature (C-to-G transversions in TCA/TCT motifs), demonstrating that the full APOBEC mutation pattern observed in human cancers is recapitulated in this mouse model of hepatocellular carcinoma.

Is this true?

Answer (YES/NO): YES